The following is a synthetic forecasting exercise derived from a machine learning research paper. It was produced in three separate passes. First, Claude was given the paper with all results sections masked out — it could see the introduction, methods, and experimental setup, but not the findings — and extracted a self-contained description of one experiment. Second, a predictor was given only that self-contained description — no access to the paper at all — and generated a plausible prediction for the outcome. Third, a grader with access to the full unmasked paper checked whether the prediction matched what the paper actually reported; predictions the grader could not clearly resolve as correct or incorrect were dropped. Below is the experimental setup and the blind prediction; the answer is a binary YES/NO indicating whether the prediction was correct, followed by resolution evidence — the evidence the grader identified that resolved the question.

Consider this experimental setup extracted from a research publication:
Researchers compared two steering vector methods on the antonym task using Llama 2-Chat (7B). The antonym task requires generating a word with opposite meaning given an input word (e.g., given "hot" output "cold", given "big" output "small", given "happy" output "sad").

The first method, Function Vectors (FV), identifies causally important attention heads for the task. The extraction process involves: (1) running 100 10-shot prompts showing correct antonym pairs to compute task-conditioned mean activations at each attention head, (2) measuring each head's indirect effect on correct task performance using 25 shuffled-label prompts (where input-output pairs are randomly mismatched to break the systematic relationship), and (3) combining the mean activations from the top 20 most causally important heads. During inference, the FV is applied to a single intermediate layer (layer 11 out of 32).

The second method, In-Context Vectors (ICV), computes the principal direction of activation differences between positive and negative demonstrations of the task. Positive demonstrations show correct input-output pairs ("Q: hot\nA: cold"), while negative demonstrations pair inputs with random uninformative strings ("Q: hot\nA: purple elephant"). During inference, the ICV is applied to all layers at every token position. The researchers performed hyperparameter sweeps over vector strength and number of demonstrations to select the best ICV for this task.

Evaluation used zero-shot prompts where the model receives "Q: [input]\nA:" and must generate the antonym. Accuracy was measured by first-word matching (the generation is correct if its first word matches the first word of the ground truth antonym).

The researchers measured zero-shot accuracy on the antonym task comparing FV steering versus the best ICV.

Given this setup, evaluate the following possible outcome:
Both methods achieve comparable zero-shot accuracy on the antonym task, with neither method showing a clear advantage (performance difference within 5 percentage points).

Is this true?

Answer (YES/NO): NO